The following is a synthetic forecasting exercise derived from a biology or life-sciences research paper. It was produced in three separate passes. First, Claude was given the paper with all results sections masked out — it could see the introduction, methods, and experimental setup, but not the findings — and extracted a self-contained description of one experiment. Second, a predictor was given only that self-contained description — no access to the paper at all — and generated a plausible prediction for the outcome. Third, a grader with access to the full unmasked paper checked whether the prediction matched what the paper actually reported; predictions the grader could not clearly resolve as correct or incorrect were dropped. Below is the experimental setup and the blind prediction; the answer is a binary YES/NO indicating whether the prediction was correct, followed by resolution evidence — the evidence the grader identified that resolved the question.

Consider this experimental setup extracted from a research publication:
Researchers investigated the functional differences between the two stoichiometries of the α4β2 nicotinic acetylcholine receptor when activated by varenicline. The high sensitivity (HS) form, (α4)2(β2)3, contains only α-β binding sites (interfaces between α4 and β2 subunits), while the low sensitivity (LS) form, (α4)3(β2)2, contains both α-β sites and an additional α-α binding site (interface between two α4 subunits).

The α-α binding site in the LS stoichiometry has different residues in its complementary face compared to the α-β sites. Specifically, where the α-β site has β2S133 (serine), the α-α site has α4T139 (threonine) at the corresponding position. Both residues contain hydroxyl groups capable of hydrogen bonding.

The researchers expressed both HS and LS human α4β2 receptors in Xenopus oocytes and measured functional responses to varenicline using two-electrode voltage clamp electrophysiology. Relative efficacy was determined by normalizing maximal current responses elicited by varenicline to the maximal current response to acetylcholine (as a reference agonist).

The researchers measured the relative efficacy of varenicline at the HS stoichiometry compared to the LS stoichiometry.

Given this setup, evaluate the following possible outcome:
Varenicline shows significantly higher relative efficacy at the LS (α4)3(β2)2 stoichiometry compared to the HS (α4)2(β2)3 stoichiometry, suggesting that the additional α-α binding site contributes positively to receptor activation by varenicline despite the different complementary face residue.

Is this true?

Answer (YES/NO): YES